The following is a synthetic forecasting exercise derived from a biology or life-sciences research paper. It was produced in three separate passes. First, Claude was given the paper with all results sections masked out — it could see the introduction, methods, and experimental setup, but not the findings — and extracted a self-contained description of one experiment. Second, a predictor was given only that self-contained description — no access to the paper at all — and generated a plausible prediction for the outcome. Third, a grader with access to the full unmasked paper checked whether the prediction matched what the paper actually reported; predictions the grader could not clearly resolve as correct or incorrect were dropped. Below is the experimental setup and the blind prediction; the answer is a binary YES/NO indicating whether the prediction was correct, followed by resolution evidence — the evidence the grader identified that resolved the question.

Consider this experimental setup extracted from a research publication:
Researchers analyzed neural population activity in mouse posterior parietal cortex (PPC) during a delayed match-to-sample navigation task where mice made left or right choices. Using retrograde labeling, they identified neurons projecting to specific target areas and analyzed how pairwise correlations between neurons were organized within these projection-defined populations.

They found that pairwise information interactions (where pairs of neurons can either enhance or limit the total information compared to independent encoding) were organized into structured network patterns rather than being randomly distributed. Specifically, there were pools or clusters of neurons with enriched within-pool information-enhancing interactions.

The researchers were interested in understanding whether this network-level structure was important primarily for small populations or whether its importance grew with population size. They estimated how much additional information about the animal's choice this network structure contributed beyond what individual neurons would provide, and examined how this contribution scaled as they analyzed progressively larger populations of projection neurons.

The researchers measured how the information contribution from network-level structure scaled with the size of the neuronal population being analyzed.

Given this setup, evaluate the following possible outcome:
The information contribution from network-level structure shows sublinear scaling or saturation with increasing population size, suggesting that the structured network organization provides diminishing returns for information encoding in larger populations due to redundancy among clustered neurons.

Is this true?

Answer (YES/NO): NO